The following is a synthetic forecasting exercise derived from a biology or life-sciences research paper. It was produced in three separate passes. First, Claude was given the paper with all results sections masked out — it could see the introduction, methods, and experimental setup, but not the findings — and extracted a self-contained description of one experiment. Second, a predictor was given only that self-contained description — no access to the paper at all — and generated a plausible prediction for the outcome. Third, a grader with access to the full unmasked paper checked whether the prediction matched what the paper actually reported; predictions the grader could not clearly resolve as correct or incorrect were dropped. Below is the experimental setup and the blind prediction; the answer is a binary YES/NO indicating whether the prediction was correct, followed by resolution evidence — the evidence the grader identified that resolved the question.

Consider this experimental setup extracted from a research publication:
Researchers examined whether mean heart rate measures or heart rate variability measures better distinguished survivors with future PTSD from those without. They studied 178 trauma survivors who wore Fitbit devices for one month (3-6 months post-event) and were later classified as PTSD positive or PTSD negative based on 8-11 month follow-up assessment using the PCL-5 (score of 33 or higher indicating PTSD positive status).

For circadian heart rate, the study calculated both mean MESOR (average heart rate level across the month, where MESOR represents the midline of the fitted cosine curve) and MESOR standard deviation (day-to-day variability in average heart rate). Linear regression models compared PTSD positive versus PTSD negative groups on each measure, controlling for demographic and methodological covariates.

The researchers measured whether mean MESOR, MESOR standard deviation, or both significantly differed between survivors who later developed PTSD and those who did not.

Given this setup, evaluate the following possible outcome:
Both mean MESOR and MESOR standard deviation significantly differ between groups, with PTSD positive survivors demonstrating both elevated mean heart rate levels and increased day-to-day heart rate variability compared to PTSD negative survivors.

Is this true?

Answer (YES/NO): NO